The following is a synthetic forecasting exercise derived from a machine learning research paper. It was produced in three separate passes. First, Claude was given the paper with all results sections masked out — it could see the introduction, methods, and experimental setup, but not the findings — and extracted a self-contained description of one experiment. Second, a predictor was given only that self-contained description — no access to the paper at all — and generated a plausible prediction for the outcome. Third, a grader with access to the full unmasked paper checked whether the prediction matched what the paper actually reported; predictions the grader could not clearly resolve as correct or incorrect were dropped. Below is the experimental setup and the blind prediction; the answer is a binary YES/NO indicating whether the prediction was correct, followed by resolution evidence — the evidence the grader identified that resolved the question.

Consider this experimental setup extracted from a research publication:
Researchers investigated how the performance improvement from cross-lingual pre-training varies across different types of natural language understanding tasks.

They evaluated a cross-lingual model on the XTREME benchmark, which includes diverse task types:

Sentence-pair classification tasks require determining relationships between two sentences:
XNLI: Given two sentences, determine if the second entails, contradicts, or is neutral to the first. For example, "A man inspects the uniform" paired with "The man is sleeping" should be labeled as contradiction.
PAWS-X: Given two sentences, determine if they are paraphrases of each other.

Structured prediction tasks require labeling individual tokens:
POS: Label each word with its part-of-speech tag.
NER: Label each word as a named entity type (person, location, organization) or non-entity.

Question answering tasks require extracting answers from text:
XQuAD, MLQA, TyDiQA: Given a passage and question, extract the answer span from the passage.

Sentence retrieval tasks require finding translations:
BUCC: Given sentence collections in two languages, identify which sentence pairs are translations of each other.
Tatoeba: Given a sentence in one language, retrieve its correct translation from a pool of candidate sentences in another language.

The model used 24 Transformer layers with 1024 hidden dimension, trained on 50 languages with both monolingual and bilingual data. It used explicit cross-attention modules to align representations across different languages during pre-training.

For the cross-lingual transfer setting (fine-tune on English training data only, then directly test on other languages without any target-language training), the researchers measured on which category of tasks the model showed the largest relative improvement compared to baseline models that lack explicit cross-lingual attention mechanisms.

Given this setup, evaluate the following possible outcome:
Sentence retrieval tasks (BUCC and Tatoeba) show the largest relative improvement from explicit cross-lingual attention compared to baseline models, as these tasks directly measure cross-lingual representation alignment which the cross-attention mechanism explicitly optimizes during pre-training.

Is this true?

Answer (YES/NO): YES